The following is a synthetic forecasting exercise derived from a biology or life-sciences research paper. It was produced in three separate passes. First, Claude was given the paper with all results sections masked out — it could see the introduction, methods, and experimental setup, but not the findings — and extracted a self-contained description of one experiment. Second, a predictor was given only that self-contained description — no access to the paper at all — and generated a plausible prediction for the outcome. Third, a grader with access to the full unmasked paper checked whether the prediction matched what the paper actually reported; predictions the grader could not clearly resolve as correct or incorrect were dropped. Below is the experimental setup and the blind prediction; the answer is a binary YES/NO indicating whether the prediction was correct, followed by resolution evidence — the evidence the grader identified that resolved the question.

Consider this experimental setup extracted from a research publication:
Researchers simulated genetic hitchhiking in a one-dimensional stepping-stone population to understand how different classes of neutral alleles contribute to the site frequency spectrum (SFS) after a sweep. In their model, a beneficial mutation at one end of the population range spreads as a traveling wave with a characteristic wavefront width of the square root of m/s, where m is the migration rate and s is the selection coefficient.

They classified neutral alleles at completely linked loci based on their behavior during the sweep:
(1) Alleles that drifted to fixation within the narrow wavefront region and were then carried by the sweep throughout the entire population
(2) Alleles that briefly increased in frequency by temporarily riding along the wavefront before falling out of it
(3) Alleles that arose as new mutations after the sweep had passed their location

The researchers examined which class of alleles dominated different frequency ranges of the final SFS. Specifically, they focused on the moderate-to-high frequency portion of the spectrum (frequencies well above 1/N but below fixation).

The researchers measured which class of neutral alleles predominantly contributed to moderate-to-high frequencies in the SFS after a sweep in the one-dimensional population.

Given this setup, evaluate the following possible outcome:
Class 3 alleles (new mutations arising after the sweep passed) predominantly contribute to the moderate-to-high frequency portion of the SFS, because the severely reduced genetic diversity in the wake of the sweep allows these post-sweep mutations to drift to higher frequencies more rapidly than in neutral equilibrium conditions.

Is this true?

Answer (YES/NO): NO